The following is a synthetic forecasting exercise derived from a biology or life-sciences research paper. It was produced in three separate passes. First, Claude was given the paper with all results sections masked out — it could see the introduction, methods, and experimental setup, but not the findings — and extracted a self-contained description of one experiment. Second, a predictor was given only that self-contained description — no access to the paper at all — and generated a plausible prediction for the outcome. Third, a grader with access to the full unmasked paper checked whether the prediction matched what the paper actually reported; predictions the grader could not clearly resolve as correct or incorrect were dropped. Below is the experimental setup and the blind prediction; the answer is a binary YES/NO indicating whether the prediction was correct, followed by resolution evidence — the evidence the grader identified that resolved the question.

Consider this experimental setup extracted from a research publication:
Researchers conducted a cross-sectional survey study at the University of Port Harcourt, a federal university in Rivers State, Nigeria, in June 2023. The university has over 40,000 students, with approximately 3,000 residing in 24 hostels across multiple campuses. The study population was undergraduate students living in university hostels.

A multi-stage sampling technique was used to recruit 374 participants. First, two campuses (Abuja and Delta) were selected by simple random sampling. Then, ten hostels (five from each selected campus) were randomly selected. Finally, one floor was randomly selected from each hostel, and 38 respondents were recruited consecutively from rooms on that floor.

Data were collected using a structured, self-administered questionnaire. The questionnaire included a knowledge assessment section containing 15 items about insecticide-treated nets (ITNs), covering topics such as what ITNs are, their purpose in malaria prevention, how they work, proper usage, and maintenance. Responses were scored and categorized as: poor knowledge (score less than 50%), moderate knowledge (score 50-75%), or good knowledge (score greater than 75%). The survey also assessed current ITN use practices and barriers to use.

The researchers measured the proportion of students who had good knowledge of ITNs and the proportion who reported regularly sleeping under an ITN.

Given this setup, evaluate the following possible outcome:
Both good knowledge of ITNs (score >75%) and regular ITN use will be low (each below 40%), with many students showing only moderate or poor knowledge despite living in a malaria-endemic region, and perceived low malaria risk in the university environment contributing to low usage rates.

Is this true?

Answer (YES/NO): NO